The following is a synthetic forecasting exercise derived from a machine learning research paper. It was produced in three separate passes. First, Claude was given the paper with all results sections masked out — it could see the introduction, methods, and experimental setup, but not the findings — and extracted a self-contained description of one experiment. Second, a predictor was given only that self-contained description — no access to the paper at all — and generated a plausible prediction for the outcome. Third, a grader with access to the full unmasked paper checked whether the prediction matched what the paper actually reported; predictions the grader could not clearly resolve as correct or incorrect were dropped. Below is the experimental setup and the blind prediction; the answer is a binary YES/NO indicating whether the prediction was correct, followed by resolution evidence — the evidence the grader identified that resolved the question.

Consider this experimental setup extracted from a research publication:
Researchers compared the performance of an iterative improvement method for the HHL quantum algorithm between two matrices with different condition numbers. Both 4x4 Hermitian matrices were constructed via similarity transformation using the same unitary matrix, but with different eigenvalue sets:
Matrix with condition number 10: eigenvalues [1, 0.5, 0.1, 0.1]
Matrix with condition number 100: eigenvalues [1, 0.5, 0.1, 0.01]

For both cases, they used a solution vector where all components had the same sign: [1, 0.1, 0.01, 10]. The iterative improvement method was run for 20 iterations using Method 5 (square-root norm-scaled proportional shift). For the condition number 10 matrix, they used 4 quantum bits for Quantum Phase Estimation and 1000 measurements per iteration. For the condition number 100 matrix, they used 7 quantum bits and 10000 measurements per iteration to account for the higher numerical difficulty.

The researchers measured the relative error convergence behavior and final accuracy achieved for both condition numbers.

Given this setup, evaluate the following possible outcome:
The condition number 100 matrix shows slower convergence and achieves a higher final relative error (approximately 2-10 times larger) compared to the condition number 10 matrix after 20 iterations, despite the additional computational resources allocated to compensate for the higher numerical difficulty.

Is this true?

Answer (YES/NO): NO